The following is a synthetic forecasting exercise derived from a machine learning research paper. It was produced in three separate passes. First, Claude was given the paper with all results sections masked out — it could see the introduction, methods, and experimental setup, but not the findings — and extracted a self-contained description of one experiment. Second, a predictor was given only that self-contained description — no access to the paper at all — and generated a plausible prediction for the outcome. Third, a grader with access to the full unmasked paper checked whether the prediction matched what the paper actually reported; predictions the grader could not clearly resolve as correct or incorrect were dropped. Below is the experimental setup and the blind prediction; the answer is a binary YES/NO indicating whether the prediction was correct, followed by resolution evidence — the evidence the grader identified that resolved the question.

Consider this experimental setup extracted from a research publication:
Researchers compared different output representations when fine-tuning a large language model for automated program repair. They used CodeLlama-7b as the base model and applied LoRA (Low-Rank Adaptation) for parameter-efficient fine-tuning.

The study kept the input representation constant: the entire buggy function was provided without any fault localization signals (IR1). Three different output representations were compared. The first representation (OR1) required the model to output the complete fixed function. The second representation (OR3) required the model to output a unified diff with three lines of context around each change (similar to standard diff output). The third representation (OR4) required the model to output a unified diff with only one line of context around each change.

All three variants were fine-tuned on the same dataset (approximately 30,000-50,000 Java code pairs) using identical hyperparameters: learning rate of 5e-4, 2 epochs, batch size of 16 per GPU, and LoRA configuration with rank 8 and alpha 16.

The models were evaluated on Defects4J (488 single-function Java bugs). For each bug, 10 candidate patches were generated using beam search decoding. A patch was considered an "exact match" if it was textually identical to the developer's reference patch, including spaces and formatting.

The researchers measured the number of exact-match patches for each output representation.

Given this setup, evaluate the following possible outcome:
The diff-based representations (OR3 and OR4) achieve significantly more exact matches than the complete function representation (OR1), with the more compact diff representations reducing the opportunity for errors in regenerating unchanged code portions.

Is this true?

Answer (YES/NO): NO